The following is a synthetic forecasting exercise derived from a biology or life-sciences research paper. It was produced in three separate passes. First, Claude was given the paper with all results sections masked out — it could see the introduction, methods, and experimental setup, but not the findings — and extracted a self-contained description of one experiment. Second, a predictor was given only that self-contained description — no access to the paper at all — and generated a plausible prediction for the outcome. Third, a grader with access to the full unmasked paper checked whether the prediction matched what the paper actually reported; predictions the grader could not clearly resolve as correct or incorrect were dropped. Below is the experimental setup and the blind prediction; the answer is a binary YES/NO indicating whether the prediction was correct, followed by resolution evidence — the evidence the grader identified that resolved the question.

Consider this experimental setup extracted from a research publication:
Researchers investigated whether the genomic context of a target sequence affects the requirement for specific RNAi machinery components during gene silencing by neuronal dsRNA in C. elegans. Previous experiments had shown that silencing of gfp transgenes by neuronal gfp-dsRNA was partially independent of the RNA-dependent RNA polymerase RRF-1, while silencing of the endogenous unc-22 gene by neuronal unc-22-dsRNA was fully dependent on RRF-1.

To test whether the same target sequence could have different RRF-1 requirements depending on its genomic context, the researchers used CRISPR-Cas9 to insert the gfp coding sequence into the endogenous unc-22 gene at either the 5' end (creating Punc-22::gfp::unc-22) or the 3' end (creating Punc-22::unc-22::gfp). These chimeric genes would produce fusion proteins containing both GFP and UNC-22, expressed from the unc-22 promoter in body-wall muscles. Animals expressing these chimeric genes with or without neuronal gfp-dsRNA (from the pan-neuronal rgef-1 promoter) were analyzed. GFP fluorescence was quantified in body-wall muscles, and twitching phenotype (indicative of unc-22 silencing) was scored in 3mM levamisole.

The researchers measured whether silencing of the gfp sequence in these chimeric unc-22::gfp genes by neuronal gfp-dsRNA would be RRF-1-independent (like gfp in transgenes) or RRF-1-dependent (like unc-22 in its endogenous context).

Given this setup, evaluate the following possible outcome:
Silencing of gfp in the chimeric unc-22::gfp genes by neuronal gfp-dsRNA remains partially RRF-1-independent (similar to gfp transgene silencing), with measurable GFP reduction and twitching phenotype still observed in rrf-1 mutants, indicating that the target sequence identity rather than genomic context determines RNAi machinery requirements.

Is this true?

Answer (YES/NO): NO